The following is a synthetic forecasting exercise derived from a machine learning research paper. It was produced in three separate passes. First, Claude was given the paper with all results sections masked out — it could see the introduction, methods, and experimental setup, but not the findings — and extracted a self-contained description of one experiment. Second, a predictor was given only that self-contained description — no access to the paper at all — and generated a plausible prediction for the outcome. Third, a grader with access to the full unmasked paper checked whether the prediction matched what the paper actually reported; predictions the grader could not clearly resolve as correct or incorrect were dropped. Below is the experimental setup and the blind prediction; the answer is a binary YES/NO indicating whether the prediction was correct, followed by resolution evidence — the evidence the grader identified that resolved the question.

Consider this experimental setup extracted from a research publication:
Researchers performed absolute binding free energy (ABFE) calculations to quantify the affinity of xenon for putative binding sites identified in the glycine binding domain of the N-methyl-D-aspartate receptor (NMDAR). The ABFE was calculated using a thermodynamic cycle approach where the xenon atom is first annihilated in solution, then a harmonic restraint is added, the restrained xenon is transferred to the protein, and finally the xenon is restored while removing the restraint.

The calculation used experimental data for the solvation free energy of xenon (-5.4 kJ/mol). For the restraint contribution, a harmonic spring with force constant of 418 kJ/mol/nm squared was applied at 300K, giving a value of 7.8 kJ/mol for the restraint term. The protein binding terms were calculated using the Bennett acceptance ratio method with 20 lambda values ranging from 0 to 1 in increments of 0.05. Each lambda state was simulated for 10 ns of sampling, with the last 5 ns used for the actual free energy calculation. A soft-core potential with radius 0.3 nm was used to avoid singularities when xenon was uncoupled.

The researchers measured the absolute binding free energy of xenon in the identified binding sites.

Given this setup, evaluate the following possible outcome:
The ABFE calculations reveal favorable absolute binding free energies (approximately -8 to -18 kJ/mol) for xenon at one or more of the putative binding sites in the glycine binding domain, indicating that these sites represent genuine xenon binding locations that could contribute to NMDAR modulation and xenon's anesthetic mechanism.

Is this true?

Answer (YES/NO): NO